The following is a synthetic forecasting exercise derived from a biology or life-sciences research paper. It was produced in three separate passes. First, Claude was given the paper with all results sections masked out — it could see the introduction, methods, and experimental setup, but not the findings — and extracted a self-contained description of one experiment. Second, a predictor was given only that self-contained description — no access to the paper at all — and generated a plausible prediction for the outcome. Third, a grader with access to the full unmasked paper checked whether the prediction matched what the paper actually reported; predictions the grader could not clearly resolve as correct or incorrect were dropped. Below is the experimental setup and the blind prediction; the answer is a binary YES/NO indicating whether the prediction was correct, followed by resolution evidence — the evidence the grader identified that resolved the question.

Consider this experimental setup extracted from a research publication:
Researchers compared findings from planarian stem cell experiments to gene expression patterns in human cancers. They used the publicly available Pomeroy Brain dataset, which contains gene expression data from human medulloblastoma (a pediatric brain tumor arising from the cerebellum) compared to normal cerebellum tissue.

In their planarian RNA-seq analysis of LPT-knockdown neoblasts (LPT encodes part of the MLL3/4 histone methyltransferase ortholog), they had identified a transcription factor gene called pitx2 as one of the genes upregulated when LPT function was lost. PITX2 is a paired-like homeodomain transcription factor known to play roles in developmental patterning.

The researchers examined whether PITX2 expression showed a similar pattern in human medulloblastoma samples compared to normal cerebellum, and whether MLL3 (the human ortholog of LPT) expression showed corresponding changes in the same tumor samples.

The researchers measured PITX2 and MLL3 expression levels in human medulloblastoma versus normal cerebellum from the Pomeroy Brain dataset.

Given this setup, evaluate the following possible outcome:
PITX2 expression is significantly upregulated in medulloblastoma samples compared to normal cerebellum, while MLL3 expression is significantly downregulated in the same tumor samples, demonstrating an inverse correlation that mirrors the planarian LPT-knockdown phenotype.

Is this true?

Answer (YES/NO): YES